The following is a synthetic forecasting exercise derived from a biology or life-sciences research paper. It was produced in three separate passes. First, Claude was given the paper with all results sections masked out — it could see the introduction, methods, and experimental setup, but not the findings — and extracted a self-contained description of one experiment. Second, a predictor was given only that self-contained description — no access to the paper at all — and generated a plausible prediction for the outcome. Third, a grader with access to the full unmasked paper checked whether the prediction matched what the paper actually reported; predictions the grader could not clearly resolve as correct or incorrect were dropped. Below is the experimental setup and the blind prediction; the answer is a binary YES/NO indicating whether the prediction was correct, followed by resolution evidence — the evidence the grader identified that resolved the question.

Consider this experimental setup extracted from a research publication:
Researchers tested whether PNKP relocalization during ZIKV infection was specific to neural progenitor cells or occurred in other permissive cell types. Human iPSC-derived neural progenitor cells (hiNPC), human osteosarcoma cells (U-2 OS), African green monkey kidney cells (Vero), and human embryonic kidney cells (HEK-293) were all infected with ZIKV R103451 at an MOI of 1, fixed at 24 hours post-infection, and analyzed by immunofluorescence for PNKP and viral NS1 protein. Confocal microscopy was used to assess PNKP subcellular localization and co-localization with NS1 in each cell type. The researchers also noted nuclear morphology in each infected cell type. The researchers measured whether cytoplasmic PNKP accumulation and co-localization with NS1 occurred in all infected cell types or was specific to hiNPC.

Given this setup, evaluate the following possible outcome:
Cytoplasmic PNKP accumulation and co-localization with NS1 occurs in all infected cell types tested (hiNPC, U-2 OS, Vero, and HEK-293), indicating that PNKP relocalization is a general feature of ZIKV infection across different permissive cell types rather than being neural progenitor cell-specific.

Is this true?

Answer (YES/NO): YES